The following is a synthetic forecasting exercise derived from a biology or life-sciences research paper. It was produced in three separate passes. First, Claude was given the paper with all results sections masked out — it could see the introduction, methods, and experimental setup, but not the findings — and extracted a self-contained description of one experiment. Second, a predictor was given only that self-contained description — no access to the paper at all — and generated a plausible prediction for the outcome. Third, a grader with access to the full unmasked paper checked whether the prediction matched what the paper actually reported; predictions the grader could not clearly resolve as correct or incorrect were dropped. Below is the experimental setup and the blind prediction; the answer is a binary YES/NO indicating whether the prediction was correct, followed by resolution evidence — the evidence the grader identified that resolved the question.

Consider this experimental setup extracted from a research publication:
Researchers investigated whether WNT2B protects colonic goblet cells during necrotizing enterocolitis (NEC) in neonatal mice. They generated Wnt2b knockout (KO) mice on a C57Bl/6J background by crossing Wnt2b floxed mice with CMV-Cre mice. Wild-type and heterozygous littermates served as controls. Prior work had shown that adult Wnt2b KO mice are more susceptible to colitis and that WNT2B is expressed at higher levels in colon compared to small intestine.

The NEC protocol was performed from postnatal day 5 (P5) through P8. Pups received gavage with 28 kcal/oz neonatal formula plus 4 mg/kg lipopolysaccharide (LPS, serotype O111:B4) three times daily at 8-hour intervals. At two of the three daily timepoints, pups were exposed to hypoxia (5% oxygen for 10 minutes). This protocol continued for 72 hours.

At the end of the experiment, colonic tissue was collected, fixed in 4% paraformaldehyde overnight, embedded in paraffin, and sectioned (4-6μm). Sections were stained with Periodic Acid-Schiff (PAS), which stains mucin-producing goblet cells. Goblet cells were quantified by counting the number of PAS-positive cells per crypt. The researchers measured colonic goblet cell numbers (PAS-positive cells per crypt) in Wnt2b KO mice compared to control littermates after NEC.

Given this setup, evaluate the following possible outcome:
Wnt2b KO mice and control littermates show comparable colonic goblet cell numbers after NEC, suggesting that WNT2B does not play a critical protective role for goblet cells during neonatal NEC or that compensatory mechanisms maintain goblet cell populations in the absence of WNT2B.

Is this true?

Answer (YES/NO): YES